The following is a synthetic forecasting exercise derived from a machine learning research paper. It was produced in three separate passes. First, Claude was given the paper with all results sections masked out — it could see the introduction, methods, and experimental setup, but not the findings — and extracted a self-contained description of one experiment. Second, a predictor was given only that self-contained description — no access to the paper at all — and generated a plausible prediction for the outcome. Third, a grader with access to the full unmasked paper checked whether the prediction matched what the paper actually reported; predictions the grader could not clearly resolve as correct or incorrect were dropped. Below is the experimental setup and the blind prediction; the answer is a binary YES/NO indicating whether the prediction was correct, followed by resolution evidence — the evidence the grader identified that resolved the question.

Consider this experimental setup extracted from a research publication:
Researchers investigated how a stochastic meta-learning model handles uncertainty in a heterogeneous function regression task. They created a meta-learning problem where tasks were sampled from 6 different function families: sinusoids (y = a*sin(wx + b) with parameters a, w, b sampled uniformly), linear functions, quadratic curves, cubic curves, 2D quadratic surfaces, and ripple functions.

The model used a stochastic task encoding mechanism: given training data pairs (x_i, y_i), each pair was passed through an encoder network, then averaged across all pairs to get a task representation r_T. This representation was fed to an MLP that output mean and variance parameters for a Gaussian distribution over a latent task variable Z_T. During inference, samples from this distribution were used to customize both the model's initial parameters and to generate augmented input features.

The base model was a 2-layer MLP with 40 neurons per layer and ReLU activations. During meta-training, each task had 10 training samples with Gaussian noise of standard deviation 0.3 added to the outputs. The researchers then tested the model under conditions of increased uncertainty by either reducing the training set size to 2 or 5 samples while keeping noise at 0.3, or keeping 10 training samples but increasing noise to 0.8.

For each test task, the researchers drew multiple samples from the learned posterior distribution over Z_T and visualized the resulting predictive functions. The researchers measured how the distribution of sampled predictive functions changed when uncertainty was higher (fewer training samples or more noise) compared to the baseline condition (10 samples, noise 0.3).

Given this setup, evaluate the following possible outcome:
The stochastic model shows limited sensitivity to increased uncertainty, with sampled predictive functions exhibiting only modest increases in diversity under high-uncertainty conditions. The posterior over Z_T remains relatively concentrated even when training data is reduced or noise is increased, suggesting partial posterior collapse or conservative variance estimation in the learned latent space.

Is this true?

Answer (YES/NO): NO